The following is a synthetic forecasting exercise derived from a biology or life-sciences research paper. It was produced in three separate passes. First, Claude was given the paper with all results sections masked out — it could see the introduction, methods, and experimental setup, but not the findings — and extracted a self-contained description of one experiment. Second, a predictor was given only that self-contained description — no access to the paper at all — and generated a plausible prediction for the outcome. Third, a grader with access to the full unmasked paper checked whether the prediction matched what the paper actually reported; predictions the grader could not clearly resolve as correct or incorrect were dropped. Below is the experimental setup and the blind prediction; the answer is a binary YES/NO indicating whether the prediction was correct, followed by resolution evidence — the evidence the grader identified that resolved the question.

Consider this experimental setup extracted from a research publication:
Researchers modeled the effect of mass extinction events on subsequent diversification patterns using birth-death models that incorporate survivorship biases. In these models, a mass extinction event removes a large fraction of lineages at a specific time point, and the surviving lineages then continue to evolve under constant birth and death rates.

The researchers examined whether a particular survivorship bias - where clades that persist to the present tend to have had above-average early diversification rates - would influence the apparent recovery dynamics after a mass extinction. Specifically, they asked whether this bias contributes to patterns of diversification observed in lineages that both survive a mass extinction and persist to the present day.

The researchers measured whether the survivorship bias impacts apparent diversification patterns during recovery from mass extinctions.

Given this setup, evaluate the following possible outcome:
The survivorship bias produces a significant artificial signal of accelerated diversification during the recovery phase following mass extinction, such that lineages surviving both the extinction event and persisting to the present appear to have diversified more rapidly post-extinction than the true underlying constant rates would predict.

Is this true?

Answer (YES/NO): YES